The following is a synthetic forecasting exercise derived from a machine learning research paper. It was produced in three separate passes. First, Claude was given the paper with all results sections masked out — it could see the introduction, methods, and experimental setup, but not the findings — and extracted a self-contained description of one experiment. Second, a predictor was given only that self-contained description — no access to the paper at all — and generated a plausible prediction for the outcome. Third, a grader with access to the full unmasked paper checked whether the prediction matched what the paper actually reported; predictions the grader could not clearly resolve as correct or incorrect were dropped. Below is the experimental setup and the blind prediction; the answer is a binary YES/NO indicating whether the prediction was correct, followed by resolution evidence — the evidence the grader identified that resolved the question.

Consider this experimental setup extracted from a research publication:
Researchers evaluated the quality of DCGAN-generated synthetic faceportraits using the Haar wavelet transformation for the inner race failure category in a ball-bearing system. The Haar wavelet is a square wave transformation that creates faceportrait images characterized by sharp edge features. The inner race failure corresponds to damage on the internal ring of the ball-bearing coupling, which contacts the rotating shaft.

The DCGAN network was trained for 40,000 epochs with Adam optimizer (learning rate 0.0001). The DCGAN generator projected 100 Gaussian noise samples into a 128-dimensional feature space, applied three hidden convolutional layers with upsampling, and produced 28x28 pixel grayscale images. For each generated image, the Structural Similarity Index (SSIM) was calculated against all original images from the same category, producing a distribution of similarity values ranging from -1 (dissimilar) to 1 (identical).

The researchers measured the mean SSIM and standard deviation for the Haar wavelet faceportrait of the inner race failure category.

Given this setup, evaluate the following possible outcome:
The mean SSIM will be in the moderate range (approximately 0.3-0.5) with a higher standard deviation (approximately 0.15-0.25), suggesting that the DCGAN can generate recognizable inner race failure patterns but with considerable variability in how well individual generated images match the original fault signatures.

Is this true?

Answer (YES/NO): NO